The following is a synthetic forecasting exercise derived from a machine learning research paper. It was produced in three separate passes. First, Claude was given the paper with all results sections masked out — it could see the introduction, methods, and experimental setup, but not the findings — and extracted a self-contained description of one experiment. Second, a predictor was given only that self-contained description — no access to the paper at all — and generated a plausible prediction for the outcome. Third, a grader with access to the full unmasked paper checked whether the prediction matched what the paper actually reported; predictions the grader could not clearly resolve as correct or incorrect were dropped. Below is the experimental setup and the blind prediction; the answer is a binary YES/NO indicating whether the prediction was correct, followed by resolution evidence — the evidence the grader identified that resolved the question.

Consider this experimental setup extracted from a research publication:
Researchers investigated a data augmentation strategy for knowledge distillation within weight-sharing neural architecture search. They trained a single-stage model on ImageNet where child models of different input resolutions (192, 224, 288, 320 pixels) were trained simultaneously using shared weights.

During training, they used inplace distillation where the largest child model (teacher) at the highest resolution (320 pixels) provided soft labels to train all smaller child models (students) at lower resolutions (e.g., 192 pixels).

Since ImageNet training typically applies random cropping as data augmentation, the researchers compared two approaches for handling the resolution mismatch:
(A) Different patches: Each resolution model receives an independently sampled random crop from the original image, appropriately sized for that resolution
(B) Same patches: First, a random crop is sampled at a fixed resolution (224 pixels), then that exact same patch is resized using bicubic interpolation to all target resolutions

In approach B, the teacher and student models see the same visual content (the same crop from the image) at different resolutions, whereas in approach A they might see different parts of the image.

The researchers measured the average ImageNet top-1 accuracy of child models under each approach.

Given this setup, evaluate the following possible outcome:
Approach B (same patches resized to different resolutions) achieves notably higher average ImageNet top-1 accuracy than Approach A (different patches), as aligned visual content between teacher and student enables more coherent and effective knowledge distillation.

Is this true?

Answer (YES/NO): YES